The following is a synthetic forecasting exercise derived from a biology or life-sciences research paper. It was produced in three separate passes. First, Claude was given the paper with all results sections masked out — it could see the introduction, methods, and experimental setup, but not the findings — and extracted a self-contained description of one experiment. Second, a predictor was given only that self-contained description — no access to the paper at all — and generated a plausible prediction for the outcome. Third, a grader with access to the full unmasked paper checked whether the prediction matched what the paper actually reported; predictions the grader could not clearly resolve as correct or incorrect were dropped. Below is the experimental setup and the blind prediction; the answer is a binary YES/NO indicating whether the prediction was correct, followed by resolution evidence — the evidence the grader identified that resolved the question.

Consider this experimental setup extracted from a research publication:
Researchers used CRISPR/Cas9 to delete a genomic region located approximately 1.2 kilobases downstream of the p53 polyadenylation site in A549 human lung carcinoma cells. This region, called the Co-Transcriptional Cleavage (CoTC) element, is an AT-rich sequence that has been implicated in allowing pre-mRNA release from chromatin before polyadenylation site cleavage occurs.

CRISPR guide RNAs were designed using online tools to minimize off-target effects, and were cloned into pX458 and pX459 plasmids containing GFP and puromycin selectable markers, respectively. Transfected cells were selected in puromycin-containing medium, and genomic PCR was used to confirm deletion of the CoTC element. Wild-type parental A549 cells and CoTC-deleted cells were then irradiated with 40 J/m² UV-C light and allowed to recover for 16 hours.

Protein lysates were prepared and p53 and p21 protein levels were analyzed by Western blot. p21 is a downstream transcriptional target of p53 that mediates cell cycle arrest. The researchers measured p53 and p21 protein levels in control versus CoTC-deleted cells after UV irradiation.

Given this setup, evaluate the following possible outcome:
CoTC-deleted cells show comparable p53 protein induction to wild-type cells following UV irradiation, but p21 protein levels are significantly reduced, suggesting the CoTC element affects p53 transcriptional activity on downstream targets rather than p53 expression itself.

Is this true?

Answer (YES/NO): NO